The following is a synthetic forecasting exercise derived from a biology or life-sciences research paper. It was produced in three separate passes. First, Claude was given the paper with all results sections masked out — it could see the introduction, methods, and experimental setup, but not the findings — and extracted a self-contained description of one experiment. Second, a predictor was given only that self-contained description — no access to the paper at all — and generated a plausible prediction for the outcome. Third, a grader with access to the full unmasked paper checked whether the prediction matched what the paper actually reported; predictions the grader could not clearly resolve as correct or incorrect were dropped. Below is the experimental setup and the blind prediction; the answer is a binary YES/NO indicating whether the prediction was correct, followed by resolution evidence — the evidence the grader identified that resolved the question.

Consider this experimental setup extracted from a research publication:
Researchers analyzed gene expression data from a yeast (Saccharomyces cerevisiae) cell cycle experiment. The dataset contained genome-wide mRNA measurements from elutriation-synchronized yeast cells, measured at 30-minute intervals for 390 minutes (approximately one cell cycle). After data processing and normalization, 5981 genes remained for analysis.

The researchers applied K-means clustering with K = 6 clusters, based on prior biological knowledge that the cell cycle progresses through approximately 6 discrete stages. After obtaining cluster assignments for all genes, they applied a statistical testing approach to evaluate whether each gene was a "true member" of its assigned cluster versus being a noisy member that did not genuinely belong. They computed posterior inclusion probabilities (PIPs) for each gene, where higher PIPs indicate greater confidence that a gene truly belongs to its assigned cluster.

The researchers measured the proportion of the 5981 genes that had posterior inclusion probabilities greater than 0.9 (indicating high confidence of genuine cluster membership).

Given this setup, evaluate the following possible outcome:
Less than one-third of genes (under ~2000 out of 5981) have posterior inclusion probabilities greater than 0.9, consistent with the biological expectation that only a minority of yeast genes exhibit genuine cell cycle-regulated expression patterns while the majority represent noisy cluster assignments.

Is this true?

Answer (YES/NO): NO